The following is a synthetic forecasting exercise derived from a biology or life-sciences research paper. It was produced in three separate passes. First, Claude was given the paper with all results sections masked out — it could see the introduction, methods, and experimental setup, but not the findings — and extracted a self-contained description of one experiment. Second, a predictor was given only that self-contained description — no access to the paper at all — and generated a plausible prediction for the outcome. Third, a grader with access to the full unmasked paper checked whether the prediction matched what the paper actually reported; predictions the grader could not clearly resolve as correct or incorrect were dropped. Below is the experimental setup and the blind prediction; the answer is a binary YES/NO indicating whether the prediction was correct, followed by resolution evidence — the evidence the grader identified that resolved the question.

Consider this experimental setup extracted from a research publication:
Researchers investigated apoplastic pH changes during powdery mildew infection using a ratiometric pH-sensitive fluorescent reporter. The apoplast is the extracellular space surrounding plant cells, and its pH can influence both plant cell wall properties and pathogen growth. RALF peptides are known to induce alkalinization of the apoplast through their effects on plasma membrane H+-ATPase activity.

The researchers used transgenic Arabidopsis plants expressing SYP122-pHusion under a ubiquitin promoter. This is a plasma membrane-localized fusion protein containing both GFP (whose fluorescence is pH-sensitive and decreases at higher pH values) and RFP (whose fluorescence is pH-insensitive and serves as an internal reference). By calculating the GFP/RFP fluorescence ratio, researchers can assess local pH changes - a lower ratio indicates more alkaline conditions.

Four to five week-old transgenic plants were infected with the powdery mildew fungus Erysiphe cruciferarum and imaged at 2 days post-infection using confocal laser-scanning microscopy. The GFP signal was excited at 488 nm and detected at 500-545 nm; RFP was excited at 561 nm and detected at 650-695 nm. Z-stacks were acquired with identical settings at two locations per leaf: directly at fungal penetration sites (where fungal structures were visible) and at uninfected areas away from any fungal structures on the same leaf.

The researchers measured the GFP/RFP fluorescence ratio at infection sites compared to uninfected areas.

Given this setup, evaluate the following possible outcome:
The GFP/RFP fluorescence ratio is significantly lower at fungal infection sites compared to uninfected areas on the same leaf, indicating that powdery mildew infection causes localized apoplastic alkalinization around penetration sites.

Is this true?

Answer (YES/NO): YES